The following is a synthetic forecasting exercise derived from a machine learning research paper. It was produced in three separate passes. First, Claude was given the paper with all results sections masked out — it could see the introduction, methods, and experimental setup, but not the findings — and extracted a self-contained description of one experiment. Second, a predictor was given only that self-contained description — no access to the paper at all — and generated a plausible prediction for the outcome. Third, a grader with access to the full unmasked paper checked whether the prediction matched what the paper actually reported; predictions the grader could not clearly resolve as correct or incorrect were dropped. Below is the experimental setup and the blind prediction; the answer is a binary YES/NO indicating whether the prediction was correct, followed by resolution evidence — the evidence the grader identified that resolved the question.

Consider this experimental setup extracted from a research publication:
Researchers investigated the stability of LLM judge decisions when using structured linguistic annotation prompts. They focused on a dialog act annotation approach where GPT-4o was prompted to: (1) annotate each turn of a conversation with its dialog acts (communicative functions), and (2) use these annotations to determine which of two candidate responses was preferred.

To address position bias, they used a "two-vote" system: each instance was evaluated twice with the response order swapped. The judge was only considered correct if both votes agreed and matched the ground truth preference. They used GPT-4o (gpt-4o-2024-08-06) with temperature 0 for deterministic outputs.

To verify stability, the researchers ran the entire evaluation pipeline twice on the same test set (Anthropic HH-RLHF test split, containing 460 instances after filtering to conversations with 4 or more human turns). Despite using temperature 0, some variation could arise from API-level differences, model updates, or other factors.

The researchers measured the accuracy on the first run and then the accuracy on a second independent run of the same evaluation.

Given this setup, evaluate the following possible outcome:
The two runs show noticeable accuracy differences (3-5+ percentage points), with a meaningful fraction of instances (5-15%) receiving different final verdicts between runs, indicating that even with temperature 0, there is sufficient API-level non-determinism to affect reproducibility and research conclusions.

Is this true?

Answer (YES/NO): NO